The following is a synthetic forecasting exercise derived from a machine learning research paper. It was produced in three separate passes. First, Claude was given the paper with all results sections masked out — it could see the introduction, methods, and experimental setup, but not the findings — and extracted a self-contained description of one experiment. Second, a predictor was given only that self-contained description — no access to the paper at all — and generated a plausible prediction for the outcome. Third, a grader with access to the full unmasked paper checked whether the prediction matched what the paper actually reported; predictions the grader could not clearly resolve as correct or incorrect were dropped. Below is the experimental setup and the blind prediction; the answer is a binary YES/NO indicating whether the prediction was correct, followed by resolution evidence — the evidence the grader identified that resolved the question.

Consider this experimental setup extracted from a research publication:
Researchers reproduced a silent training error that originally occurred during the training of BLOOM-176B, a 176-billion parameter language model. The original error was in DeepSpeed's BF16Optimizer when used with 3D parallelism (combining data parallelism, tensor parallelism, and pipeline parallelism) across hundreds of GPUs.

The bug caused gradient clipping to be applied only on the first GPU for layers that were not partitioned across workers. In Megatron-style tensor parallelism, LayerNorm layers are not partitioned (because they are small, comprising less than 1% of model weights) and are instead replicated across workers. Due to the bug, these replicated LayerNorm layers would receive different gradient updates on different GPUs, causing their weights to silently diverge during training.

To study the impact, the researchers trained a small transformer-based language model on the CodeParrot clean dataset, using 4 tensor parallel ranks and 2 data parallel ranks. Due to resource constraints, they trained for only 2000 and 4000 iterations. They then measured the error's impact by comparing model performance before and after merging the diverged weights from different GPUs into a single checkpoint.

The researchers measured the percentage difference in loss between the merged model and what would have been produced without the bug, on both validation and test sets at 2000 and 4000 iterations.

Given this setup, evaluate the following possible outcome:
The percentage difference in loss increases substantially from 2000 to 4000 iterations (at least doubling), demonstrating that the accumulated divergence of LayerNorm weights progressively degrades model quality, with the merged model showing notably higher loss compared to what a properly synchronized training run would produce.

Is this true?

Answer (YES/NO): NO